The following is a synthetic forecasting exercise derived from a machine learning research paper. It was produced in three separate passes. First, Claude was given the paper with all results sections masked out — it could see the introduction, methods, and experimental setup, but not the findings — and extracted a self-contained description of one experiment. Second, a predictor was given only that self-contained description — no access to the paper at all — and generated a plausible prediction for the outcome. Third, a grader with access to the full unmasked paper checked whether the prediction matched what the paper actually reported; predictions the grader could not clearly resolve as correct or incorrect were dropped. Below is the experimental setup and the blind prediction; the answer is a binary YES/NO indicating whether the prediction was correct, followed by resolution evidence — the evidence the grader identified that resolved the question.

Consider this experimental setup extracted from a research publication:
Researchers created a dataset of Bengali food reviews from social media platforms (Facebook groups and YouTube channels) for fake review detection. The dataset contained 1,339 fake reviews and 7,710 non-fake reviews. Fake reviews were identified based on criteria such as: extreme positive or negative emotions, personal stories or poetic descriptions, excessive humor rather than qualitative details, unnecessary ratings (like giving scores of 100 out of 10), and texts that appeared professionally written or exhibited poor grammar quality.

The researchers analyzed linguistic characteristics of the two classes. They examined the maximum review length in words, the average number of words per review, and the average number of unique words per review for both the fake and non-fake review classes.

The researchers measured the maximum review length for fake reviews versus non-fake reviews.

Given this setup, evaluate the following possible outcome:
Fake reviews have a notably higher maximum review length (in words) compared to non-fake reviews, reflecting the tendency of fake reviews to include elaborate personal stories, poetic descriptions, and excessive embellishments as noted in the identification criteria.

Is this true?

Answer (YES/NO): NO